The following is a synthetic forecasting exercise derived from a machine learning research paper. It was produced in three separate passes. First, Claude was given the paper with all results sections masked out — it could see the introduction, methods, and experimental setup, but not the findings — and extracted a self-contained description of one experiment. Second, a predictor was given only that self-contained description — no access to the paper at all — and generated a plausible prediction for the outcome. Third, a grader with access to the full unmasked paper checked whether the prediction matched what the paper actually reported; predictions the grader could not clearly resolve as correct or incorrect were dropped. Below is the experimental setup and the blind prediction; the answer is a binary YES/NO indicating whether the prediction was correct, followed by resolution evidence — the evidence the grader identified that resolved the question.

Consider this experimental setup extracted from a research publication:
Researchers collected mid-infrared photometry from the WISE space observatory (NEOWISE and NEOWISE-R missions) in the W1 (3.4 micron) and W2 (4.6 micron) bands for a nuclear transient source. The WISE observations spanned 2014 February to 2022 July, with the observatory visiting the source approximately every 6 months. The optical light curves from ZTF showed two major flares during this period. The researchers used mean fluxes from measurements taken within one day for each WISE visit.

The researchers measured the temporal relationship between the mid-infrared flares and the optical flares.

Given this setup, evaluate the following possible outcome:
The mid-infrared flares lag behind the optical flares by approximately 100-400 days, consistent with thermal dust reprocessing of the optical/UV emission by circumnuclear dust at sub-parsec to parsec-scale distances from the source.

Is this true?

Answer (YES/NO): YES